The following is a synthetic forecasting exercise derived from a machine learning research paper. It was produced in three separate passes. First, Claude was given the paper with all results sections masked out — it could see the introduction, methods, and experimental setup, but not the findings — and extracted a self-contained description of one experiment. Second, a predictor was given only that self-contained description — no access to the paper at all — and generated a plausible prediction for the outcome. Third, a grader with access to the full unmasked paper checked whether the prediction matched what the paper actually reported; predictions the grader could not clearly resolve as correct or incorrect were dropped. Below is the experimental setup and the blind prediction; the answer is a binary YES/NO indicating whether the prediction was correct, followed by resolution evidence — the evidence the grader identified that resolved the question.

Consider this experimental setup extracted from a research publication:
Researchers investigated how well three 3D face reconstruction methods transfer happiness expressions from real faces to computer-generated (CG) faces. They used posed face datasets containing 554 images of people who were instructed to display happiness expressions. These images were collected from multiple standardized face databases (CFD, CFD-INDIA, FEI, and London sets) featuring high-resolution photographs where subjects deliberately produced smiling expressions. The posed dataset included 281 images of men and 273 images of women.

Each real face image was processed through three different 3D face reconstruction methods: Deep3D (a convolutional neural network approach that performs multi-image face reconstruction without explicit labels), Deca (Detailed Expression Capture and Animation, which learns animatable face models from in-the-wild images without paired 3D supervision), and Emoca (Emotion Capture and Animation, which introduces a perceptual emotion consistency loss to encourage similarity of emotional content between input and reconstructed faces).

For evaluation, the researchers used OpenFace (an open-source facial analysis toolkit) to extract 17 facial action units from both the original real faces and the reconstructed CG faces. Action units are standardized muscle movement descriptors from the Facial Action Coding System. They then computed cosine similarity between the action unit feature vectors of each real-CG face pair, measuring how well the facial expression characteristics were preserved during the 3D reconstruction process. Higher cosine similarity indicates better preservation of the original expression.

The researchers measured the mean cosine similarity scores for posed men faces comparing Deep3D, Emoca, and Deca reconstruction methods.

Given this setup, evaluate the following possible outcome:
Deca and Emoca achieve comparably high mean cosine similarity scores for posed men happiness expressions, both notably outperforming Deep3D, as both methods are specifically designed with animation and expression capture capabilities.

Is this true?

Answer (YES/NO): NO